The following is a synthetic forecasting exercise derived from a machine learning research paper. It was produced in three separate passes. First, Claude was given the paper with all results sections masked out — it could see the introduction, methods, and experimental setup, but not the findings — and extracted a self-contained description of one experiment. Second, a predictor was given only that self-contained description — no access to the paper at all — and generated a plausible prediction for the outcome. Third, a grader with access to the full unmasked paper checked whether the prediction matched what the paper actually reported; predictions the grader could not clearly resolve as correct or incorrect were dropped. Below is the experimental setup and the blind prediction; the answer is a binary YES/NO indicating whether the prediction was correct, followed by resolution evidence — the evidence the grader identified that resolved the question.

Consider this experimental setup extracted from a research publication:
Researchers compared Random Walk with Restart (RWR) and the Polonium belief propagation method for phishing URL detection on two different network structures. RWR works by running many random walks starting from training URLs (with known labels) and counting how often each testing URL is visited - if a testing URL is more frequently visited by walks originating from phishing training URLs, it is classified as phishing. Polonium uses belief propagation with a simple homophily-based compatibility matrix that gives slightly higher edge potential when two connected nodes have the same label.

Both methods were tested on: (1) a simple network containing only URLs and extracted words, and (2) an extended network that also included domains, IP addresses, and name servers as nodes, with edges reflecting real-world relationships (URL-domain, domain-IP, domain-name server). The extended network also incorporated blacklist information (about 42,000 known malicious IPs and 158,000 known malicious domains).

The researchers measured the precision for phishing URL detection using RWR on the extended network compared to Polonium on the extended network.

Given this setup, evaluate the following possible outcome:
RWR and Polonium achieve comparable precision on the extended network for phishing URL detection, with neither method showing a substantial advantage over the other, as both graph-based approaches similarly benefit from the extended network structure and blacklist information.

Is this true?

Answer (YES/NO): NO